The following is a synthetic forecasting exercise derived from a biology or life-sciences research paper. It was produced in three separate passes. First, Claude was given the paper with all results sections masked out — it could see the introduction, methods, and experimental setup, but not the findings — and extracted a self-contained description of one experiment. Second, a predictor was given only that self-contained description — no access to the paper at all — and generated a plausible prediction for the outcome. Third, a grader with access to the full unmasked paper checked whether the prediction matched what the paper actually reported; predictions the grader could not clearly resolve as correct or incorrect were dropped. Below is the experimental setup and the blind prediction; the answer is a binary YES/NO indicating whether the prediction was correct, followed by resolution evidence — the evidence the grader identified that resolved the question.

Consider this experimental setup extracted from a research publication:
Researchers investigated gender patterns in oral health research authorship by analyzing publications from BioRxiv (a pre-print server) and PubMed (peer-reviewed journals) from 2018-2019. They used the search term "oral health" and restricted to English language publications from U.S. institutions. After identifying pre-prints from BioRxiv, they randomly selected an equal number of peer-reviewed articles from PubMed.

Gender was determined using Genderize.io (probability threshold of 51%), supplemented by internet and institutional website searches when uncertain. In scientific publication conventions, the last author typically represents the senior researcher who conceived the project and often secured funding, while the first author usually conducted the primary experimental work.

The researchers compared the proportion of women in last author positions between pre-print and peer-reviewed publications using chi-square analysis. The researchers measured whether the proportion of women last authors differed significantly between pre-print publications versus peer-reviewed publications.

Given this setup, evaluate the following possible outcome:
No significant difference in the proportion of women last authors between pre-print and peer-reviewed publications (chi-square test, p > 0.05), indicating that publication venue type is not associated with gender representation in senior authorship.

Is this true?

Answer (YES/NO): NO